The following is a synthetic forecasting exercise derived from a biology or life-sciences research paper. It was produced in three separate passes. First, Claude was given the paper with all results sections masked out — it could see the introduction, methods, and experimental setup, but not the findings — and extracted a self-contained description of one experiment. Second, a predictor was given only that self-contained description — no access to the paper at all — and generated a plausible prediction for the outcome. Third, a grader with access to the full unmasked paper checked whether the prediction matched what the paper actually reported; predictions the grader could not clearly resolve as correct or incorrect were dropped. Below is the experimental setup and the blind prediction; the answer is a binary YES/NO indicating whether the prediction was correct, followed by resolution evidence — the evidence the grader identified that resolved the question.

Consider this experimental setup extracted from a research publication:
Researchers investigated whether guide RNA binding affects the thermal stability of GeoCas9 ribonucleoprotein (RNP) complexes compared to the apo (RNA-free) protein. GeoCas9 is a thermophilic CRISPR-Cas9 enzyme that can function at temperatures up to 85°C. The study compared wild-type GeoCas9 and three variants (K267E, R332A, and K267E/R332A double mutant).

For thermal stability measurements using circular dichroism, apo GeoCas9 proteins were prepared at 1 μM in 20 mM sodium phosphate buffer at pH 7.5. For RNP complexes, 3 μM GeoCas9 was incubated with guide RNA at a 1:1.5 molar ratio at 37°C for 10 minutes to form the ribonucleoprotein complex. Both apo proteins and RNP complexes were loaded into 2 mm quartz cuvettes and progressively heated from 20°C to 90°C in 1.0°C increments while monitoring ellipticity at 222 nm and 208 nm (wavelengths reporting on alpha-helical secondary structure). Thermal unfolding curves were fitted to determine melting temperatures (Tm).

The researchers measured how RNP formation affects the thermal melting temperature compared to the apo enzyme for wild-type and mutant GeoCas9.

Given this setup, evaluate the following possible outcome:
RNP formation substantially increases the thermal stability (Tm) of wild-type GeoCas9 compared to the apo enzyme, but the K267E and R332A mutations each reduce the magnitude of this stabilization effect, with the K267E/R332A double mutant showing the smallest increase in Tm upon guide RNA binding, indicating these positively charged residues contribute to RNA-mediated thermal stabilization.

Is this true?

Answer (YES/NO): NO